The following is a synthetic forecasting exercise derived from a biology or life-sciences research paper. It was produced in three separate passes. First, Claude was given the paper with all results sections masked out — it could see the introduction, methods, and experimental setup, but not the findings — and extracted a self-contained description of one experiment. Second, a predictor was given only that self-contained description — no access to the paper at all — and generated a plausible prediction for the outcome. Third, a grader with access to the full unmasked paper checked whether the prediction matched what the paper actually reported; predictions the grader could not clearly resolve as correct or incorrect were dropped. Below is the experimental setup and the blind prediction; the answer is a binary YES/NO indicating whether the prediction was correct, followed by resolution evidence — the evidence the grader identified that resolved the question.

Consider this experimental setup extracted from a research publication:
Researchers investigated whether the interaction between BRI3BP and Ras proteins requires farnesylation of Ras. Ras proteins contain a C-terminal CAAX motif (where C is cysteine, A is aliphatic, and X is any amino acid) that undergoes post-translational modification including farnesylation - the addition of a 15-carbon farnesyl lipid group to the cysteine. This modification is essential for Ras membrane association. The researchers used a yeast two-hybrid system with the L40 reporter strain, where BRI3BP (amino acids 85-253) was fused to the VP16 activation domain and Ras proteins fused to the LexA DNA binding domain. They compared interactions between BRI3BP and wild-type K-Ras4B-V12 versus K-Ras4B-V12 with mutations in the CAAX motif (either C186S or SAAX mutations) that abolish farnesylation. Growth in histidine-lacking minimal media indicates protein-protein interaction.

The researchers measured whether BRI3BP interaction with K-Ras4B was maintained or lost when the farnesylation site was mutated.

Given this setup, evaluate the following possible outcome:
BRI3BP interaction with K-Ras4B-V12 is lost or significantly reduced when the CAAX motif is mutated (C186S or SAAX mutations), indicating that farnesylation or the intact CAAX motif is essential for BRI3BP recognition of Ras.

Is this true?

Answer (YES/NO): YES